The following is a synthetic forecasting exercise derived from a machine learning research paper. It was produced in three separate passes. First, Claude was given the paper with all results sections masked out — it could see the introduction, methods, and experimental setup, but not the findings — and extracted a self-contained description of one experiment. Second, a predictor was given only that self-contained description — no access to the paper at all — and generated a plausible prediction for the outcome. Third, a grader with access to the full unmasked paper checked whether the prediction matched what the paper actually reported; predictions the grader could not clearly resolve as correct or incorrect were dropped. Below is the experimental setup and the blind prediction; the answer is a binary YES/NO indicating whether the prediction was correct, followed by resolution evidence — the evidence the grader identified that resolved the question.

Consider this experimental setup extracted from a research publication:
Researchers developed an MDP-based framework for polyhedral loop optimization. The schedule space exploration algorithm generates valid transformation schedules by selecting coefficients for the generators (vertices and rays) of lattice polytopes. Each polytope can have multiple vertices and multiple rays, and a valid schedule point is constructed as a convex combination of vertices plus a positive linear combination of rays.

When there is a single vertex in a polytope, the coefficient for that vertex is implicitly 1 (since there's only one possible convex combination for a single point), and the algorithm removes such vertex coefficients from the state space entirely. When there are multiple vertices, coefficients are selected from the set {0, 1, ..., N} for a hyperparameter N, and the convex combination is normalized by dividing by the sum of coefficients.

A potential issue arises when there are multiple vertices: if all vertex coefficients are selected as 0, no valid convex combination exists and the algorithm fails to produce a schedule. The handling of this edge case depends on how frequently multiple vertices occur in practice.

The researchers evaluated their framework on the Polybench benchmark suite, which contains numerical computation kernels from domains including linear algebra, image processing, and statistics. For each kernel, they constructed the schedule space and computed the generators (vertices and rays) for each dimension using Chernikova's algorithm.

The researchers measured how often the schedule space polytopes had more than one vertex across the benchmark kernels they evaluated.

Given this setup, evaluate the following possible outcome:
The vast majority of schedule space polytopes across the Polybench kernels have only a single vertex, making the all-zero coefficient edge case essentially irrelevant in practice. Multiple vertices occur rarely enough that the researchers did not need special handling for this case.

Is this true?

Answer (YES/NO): YES